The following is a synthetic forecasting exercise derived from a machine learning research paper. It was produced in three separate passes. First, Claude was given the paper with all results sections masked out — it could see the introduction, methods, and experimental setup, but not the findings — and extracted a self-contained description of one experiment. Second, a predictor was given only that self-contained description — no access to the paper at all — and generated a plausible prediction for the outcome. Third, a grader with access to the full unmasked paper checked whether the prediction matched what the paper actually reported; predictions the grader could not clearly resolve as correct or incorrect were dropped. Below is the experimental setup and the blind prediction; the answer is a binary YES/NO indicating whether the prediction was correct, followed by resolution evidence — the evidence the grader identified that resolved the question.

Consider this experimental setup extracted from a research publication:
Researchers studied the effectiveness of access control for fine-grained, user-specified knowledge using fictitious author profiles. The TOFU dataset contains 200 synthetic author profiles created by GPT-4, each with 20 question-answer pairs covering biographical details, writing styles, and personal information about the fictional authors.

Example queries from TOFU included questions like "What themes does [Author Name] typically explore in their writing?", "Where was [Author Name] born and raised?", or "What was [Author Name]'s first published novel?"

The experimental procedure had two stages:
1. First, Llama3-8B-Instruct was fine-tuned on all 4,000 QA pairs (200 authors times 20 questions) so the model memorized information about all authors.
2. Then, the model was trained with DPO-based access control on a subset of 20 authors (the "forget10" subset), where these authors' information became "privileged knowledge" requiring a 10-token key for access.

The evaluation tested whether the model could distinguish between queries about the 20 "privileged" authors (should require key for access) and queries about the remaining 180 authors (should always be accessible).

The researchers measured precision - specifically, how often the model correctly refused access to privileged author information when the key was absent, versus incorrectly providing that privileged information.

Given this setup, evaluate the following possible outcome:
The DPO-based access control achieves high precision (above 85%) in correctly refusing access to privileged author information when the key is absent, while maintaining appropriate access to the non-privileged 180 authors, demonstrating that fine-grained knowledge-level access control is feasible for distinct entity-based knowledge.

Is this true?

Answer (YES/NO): YES